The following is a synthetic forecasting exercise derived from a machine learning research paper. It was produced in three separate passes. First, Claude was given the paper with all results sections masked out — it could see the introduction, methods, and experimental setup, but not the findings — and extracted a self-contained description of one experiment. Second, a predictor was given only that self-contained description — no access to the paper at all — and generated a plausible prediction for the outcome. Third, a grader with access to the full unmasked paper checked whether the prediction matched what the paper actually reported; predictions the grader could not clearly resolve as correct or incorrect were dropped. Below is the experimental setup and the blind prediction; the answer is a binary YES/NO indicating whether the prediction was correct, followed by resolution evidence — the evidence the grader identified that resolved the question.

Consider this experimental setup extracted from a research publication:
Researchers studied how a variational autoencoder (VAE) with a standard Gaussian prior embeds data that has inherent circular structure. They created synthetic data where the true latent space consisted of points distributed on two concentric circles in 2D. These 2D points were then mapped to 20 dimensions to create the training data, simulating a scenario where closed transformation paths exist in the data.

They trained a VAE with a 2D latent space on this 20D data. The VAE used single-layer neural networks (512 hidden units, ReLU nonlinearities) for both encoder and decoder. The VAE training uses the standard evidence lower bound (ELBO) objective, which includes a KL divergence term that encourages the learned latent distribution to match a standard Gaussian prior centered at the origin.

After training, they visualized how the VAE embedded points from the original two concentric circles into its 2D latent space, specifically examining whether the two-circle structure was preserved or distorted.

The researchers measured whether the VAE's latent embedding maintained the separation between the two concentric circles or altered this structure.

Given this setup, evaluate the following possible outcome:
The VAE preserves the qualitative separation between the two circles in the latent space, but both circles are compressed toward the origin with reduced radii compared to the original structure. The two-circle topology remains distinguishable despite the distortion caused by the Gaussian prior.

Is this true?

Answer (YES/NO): NO